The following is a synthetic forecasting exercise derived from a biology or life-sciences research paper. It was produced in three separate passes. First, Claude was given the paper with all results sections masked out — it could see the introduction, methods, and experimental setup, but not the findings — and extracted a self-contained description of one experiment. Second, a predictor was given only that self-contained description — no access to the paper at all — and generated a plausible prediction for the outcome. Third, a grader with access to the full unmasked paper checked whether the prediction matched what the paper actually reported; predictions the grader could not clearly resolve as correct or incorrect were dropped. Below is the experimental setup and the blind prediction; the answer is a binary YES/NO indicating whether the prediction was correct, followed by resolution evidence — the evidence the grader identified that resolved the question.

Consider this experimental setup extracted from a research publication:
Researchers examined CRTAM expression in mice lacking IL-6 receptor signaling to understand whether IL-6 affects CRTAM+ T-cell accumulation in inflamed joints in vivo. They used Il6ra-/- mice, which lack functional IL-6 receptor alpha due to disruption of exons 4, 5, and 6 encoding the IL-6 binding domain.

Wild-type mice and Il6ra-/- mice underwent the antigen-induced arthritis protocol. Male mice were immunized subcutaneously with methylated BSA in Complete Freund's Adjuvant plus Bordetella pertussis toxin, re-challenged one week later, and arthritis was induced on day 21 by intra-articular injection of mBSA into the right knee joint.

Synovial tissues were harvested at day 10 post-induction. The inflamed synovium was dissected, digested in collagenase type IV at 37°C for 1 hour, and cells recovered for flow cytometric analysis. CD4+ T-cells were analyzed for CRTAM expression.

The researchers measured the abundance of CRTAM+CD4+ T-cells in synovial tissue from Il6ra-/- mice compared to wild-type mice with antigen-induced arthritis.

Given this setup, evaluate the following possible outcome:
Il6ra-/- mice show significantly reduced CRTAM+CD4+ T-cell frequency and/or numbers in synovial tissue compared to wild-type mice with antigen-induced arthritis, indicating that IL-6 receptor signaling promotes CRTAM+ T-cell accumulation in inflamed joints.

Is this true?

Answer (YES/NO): NO